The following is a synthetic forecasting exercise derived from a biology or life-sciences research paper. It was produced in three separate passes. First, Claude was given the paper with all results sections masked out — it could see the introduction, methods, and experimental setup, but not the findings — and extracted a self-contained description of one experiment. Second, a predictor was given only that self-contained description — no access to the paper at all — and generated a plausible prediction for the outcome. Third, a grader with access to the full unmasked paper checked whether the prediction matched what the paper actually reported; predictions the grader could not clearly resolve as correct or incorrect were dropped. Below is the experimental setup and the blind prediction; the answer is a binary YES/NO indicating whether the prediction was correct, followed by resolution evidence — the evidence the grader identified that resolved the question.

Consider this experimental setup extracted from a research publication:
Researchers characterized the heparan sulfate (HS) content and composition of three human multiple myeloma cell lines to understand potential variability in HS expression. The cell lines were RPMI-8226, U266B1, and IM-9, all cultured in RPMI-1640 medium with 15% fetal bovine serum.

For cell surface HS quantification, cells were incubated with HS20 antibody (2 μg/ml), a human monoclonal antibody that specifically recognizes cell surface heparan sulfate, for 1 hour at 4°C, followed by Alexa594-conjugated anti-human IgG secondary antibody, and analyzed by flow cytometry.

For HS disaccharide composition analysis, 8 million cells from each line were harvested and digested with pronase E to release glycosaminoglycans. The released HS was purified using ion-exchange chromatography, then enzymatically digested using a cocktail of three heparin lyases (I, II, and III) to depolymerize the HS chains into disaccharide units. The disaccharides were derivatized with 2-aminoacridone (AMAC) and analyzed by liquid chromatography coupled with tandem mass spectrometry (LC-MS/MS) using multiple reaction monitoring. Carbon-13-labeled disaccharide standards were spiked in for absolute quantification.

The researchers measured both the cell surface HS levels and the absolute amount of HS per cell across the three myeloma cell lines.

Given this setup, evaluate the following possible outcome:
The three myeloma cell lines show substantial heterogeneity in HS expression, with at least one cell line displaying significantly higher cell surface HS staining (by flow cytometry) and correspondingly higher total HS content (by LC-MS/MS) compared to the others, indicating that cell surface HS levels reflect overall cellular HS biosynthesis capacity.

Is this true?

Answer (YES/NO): YES